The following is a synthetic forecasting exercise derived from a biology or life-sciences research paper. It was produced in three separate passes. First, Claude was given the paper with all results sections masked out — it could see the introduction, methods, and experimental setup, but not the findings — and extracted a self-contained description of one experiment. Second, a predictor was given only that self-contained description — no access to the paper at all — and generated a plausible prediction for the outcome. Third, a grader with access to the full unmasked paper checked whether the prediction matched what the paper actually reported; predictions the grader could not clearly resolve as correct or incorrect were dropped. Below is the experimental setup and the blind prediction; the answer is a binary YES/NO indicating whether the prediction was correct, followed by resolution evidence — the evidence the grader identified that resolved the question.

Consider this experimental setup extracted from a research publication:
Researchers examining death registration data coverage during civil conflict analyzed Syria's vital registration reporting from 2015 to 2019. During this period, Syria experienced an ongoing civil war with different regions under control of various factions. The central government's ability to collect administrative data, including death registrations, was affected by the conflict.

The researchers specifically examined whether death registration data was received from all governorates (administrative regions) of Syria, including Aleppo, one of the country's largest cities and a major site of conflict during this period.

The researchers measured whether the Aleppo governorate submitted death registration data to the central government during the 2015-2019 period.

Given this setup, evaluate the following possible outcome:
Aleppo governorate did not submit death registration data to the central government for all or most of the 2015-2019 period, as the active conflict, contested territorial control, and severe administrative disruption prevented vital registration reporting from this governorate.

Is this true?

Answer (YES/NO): YES